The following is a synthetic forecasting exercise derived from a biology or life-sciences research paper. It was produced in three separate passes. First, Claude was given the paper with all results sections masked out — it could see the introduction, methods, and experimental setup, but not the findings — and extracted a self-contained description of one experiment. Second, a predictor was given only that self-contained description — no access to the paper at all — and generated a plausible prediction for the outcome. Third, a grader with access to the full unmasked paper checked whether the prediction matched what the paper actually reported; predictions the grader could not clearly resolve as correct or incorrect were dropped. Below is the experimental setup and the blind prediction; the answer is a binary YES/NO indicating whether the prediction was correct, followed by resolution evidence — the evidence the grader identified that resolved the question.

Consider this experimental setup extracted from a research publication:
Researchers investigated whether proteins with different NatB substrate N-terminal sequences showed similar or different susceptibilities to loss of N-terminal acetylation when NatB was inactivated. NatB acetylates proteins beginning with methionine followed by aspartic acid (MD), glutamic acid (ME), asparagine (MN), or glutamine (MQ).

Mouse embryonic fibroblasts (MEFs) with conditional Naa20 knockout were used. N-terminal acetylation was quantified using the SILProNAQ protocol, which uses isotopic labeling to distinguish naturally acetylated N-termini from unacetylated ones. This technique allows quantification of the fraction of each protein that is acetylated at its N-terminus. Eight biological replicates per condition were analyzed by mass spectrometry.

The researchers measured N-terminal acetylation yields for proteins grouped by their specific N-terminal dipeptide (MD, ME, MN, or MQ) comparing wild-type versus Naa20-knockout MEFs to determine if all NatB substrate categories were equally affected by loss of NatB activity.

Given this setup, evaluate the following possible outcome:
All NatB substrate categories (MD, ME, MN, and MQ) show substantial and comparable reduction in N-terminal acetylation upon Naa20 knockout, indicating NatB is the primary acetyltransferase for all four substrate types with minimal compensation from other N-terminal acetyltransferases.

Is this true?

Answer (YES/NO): NO